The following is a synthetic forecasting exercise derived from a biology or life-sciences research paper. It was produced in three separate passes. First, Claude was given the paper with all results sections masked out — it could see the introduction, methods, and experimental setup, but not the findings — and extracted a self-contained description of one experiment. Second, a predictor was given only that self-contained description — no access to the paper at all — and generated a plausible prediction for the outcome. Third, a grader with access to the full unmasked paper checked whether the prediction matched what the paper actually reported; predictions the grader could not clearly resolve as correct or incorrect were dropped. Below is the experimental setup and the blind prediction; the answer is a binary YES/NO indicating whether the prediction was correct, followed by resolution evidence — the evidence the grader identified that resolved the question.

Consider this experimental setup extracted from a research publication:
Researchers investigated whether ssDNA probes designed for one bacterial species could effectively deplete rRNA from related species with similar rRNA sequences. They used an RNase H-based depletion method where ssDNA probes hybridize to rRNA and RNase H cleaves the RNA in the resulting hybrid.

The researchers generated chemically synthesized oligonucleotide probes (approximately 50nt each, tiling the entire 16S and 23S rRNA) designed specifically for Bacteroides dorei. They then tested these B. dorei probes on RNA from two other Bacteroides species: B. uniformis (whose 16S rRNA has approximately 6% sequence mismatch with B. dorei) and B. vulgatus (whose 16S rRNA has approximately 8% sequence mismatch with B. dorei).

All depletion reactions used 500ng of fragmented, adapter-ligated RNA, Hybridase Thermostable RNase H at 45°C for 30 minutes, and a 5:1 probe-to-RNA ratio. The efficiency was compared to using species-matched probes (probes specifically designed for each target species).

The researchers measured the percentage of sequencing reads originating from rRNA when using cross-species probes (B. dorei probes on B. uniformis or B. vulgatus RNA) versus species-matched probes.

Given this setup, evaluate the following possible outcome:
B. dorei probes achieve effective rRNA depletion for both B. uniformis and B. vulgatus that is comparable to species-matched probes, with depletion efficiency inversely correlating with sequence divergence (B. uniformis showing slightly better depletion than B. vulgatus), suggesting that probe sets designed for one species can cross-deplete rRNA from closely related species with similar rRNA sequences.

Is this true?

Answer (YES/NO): NO